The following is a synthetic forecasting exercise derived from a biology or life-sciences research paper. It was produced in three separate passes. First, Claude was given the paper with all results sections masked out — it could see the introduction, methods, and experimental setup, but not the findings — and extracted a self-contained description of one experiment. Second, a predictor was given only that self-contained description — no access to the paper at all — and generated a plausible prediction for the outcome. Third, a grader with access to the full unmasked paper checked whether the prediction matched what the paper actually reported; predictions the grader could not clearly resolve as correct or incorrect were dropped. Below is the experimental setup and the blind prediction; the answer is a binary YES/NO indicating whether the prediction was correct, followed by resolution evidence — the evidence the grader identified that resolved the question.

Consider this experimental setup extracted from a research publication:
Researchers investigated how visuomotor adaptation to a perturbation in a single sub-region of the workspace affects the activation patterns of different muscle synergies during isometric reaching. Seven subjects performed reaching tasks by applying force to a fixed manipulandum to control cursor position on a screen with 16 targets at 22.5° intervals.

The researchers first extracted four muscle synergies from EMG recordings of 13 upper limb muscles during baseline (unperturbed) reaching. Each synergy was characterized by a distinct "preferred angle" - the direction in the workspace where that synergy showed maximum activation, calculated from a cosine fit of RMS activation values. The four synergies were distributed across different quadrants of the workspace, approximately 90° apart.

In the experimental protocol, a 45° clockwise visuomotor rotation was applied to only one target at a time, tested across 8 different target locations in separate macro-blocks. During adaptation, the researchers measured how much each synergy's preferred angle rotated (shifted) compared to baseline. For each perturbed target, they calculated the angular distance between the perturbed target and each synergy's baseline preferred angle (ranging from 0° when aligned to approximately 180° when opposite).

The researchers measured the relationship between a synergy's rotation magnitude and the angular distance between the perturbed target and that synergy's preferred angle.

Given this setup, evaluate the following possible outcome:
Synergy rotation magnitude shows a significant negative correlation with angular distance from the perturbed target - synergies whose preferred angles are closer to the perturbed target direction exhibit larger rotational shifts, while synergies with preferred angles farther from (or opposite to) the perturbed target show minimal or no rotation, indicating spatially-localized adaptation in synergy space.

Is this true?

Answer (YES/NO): NO